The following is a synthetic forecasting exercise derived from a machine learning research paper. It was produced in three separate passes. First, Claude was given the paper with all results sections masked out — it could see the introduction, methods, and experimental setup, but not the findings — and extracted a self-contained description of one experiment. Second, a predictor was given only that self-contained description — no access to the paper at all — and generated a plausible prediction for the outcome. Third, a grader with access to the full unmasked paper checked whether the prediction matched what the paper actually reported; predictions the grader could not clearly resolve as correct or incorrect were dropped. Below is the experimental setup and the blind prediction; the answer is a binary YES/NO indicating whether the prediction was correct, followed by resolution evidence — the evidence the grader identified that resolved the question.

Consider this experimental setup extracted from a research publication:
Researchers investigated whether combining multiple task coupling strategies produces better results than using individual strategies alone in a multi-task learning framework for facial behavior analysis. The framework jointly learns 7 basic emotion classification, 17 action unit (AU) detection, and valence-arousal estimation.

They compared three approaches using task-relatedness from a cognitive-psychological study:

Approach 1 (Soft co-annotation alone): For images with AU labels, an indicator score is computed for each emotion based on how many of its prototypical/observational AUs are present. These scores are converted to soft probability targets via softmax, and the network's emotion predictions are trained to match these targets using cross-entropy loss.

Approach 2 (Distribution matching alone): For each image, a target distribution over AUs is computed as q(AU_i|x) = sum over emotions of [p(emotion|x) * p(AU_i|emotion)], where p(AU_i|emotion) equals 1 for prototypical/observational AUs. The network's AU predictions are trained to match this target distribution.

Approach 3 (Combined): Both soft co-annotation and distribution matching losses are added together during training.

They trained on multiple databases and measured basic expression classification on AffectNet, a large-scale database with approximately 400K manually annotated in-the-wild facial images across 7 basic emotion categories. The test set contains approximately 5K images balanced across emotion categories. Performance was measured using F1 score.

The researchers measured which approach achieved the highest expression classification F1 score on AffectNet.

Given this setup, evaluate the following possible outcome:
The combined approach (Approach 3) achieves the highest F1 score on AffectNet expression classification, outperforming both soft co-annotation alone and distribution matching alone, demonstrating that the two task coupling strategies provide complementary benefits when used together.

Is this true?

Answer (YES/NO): YES